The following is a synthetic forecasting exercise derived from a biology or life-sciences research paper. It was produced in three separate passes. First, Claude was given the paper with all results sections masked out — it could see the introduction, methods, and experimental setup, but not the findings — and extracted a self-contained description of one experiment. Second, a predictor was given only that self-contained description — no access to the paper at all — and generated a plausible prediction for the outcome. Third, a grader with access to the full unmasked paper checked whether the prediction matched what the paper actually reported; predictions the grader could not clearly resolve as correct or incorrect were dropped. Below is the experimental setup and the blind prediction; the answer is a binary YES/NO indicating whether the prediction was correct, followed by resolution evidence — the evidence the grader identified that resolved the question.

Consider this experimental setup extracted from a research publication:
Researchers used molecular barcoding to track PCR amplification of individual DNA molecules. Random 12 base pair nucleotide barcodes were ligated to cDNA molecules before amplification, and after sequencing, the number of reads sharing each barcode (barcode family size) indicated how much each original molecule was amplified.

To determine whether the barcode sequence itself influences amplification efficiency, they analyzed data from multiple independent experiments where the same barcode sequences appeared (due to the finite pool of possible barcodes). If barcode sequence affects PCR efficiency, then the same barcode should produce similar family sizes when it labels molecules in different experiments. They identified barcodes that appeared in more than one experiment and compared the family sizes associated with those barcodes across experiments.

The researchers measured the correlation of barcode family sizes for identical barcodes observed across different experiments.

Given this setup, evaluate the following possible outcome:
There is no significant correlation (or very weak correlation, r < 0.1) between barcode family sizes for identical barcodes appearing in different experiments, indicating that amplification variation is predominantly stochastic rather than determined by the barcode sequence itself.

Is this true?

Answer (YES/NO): YES